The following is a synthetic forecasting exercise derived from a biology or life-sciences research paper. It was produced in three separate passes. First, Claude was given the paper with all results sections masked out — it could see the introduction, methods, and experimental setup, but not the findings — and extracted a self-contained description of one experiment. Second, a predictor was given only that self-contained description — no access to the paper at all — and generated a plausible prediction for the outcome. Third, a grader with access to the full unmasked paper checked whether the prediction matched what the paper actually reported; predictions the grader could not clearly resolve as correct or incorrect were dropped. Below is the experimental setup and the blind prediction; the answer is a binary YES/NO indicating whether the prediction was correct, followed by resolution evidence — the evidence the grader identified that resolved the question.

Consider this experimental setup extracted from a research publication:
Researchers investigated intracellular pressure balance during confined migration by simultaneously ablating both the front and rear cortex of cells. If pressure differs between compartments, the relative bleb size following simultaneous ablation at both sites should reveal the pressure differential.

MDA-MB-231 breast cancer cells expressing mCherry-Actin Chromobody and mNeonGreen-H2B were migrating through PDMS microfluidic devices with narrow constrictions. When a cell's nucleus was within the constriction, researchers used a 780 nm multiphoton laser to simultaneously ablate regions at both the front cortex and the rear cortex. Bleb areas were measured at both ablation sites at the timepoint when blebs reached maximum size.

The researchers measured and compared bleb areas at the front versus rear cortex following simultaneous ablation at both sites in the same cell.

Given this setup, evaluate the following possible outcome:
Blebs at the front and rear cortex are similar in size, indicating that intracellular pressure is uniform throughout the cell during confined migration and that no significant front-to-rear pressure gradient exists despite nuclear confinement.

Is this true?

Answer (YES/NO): NO